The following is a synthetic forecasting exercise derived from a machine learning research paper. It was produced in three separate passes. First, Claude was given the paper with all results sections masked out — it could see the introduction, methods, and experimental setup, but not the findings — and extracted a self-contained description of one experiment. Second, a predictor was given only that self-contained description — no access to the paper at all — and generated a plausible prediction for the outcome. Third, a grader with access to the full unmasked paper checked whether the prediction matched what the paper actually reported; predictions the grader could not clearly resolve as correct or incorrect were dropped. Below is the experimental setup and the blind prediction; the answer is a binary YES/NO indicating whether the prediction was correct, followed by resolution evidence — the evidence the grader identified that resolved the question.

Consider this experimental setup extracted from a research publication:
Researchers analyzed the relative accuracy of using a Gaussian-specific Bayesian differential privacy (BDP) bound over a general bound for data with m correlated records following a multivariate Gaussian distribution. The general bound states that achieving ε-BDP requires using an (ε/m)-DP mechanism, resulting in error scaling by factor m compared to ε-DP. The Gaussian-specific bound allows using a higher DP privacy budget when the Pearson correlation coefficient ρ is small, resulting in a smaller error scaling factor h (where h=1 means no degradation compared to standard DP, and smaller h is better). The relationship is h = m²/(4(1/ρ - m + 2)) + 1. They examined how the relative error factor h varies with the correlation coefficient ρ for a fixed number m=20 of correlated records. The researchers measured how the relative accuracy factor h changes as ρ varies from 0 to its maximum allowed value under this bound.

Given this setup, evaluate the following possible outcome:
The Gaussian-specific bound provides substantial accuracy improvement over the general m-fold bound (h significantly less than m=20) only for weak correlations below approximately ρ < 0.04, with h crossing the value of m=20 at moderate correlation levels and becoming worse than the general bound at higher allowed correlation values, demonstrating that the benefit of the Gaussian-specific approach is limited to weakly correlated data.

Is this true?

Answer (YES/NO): NO